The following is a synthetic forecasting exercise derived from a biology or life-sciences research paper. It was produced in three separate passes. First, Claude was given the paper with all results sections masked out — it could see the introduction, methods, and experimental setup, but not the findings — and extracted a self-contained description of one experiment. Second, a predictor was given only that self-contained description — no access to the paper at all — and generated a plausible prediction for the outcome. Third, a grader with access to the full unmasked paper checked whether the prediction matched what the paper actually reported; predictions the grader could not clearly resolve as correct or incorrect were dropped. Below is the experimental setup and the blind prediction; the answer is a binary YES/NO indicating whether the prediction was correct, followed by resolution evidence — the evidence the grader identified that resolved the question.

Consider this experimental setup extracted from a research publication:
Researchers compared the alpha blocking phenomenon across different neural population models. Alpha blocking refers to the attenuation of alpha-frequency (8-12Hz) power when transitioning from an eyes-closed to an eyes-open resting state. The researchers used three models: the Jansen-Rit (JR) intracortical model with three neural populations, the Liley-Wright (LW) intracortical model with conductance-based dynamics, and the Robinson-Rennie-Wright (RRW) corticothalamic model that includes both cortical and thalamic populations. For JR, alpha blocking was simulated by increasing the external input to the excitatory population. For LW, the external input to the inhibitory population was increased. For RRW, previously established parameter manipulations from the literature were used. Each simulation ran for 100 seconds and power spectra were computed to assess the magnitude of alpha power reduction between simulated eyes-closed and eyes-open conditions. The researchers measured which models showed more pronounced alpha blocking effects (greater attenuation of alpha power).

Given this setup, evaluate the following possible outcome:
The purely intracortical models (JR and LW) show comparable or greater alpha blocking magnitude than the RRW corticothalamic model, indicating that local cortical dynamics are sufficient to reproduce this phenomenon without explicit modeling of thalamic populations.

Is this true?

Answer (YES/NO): YES